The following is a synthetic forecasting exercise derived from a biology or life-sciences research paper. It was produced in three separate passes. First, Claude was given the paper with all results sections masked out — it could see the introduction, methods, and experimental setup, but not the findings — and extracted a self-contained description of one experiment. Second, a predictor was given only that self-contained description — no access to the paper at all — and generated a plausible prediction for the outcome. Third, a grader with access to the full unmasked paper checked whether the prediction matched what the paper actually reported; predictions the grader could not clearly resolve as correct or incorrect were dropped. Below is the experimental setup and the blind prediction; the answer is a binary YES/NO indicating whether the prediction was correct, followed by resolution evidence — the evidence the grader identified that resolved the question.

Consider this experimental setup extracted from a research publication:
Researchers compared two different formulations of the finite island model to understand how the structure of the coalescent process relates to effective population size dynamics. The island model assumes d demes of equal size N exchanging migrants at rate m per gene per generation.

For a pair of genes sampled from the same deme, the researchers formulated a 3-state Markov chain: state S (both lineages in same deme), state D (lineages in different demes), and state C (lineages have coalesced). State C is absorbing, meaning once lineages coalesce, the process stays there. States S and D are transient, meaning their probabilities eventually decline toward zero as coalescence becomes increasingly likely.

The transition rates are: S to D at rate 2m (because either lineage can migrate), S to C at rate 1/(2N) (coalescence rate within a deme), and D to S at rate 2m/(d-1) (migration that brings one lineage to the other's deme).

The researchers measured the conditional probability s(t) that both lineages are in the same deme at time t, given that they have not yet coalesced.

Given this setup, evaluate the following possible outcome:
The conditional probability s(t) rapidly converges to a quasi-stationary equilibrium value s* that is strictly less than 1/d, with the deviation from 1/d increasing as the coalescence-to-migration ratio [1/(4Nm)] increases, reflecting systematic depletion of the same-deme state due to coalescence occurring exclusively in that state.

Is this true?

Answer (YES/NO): YES